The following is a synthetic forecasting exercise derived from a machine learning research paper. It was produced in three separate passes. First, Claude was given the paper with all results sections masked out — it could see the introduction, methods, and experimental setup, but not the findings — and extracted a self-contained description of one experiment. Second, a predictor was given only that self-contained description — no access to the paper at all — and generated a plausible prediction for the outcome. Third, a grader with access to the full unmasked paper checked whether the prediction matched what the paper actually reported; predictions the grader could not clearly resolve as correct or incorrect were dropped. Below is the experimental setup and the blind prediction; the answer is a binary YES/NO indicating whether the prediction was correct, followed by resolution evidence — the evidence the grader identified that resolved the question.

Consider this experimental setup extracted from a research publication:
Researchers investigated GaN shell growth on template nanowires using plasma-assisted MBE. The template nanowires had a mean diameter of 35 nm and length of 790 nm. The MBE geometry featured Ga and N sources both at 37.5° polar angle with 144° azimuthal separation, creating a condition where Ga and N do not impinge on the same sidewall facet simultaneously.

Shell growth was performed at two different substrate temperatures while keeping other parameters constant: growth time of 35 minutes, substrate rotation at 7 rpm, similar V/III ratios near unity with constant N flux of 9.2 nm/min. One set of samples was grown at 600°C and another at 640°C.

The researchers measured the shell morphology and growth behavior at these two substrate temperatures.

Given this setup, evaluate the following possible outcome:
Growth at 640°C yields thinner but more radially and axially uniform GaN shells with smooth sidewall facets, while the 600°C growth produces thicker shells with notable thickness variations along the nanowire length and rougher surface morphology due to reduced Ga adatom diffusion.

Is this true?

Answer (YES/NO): NO